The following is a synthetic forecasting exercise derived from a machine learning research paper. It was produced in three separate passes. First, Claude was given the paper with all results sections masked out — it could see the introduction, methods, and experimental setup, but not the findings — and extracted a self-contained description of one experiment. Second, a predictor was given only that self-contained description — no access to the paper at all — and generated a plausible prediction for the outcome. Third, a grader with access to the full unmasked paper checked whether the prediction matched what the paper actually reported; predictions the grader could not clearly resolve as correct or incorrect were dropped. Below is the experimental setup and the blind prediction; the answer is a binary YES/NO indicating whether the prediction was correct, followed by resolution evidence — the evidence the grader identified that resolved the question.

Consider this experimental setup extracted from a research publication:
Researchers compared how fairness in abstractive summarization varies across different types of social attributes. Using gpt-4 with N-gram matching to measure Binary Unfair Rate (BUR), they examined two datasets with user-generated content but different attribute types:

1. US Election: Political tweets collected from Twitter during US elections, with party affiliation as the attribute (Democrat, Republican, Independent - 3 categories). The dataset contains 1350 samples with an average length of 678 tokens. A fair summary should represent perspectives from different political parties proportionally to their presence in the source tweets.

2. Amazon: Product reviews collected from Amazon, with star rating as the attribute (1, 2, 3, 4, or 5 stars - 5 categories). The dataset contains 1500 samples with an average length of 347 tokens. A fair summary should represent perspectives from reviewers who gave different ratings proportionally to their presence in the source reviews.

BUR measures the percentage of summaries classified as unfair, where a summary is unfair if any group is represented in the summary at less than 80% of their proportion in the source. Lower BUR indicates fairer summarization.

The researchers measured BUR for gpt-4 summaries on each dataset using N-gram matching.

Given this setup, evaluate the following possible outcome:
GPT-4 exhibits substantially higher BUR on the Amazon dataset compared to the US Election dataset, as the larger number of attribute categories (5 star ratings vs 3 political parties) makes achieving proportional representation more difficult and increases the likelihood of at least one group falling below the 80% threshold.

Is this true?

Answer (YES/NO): NO